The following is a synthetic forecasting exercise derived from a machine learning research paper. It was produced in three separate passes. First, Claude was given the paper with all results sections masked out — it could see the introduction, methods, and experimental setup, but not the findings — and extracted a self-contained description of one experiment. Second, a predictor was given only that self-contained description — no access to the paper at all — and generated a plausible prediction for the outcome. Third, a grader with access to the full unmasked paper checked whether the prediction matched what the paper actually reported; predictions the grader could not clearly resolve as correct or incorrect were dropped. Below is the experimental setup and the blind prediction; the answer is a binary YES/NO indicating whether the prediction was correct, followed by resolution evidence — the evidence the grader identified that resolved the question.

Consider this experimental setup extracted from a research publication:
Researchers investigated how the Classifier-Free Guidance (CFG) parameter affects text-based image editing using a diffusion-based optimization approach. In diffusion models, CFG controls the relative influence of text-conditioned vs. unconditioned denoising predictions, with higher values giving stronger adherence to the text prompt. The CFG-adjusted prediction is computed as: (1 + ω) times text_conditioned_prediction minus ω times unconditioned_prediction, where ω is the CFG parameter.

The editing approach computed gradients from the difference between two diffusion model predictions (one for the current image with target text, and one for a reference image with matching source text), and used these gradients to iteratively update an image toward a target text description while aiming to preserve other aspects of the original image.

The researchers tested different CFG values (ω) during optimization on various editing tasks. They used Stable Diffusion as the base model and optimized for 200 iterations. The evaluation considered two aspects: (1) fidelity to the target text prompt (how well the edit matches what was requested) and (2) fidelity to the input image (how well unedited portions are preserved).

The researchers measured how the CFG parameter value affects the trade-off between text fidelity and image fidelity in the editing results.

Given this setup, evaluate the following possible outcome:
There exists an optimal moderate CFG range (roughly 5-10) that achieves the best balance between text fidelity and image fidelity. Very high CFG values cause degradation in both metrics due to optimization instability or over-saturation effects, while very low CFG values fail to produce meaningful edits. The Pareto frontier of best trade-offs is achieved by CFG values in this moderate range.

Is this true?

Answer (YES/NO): NO